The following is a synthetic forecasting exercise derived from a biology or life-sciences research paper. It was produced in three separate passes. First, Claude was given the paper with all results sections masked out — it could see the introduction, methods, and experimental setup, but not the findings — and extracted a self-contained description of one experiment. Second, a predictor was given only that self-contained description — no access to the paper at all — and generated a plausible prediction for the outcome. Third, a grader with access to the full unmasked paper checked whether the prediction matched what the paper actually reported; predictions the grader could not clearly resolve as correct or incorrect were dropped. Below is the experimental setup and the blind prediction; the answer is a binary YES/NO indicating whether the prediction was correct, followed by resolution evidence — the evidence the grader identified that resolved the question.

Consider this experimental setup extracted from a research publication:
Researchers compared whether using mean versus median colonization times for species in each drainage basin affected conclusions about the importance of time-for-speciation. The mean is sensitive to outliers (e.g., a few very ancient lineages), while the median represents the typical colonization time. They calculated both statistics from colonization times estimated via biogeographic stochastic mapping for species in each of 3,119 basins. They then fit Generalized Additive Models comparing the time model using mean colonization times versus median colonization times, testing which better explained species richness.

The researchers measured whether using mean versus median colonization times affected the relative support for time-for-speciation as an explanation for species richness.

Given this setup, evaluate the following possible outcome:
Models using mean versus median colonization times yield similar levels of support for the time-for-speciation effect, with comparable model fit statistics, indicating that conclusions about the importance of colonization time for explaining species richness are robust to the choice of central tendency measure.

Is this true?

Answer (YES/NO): YES